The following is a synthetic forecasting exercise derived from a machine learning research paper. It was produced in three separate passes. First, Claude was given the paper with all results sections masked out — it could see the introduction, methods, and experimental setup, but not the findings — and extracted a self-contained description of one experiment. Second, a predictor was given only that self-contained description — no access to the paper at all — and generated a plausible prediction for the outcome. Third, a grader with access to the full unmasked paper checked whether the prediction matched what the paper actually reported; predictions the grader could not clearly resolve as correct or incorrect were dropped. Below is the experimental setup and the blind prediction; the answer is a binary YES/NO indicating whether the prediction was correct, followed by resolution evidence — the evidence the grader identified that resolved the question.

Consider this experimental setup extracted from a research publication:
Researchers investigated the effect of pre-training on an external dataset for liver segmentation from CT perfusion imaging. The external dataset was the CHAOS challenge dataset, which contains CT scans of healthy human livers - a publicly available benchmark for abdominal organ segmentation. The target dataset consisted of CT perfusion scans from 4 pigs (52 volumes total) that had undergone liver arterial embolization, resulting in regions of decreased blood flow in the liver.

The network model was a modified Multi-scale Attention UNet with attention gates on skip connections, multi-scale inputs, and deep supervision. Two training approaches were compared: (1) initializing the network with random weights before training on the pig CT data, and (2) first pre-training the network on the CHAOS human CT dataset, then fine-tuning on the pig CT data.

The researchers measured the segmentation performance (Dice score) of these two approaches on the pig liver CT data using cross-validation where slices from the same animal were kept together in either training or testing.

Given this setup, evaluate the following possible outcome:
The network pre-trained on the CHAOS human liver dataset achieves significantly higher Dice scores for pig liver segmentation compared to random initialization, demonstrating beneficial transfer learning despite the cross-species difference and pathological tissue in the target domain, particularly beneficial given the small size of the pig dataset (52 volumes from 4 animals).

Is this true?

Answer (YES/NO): NO